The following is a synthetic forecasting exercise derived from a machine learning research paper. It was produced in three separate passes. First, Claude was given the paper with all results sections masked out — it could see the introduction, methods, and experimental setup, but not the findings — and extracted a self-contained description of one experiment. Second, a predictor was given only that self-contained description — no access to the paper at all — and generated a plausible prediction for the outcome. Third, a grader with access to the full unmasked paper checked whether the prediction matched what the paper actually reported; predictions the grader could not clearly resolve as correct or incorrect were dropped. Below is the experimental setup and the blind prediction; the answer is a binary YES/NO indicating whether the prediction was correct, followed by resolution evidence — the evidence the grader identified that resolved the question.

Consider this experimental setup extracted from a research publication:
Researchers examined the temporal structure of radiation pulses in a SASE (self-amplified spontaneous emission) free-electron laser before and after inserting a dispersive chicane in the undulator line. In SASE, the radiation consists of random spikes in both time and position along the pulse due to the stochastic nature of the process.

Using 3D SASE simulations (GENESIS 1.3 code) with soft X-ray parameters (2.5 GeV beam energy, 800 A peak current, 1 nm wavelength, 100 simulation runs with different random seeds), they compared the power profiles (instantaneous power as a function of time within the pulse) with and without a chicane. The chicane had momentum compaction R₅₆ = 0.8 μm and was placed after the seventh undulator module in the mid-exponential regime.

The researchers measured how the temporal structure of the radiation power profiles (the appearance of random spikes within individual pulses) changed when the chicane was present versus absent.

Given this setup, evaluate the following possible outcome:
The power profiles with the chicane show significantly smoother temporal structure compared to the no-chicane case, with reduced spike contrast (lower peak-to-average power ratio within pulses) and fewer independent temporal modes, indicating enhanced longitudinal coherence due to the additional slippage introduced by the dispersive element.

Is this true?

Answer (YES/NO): NO